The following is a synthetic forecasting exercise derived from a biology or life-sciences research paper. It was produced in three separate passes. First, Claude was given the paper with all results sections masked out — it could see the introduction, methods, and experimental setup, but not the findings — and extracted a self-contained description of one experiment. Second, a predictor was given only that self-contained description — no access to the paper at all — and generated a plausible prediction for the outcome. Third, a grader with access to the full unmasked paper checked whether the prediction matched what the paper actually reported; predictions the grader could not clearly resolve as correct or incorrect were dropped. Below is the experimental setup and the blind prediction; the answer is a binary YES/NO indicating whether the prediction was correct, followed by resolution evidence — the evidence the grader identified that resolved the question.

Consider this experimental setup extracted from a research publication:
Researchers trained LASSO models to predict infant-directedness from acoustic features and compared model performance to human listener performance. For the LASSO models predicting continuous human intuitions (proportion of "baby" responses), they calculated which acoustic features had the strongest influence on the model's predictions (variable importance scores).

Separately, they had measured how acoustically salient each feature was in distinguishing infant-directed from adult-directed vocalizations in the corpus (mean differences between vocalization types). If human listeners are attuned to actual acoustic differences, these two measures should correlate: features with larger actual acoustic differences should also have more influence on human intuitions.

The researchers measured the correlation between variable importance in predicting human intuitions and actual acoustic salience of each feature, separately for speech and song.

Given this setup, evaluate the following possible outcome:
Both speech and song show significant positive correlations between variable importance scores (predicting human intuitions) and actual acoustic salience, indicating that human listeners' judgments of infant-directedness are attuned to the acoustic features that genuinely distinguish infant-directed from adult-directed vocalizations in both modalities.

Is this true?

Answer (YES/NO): NO